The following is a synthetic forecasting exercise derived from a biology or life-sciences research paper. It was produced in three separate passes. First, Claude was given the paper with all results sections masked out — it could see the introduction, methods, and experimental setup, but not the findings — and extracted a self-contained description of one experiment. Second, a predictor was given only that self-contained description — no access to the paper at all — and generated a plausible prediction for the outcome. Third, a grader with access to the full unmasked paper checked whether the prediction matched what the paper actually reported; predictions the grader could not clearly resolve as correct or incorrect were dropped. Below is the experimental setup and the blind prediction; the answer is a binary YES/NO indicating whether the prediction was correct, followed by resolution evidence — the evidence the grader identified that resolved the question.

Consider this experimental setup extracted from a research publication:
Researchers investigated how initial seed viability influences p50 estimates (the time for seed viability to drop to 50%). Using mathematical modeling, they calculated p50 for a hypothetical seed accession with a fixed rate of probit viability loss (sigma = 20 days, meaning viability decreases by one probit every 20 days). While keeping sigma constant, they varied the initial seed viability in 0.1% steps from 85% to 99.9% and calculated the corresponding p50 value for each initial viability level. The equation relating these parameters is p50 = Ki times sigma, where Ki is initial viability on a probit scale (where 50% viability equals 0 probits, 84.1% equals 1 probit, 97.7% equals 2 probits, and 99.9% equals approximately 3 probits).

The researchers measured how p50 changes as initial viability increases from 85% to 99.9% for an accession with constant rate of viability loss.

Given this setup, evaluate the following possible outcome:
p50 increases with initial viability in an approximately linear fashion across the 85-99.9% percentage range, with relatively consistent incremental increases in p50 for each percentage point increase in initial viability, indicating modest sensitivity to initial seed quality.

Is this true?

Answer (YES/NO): NO